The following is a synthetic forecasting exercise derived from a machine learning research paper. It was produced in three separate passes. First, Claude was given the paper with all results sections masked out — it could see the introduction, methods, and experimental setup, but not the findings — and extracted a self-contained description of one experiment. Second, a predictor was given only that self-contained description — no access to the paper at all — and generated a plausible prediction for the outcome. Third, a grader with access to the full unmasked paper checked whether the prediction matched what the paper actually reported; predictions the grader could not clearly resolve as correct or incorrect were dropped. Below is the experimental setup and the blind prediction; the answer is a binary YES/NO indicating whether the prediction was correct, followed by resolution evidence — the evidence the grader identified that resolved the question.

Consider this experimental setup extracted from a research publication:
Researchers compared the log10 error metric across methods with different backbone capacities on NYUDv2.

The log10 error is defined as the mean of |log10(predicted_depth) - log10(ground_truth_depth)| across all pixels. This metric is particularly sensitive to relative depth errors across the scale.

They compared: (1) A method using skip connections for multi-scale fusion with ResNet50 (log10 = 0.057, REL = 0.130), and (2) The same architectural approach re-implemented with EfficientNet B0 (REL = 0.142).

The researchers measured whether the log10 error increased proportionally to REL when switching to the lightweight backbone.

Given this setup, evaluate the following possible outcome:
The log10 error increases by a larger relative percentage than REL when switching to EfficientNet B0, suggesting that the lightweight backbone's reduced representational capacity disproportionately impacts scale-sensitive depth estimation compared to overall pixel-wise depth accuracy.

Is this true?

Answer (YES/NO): NO